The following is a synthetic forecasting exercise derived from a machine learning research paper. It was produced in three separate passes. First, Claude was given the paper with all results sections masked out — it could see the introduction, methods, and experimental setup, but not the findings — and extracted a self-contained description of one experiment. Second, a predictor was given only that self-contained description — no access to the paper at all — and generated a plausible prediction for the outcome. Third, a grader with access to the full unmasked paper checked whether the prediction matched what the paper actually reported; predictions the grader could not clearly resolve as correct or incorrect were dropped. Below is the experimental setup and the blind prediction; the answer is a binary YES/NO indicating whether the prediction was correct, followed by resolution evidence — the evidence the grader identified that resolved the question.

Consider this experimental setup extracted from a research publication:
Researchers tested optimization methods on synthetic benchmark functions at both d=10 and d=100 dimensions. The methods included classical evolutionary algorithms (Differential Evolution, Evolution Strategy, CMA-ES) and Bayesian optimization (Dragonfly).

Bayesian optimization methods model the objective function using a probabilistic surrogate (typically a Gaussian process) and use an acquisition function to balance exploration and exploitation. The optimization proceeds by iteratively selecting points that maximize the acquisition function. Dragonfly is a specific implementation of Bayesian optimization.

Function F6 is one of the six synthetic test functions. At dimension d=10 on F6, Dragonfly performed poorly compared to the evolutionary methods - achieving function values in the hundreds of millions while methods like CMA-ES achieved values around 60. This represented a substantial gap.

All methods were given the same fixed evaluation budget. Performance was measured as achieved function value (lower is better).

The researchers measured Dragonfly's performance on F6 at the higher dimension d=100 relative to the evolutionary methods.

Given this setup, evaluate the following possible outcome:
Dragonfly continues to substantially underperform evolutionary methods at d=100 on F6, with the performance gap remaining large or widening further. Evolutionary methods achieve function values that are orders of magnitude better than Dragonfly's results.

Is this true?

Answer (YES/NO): NO